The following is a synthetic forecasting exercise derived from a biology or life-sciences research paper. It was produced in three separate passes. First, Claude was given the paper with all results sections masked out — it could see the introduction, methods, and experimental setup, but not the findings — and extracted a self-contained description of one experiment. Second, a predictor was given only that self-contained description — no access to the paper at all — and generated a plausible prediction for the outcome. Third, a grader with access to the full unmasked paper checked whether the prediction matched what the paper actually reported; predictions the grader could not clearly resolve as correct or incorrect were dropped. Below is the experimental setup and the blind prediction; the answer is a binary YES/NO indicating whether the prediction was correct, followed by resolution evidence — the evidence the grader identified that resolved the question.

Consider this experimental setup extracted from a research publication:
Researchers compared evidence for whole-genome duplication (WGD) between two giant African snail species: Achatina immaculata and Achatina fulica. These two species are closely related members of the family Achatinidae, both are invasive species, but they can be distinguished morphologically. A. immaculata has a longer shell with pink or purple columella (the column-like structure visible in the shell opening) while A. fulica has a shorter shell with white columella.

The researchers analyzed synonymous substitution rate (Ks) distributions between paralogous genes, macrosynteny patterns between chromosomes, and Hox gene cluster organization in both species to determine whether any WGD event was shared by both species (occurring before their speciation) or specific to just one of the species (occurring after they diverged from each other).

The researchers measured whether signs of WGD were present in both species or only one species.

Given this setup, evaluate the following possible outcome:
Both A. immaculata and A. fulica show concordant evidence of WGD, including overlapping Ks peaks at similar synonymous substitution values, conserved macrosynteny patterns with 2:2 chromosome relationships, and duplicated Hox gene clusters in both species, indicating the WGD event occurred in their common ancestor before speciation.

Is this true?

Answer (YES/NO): YES